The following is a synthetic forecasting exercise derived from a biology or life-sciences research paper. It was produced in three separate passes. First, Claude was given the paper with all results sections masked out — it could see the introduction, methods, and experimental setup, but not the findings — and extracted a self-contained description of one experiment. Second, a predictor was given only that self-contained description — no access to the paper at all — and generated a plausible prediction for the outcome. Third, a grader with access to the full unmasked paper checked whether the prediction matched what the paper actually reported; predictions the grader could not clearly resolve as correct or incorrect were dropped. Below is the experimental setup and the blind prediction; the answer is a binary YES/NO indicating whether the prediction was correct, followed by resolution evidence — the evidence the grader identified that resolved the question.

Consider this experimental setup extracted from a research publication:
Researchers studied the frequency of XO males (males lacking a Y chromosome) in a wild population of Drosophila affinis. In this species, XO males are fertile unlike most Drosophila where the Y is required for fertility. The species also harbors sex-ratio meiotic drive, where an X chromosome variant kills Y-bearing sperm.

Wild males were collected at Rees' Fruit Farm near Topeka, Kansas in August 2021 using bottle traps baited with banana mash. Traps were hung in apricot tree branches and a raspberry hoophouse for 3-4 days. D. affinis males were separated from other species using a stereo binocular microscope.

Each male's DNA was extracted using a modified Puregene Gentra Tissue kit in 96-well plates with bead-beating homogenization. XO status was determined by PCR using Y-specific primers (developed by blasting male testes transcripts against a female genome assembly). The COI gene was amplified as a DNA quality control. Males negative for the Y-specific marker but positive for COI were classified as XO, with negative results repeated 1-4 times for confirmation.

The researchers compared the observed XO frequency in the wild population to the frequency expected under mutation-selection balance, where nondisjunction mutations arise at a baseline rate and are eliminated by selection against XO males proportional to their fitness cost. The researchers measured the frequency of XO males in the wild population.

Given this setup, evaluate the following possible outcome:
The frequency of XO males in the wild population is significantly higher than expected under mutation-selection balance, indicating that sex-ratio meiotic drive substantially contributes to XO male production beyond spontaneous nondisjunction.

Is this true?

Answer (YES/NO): YES